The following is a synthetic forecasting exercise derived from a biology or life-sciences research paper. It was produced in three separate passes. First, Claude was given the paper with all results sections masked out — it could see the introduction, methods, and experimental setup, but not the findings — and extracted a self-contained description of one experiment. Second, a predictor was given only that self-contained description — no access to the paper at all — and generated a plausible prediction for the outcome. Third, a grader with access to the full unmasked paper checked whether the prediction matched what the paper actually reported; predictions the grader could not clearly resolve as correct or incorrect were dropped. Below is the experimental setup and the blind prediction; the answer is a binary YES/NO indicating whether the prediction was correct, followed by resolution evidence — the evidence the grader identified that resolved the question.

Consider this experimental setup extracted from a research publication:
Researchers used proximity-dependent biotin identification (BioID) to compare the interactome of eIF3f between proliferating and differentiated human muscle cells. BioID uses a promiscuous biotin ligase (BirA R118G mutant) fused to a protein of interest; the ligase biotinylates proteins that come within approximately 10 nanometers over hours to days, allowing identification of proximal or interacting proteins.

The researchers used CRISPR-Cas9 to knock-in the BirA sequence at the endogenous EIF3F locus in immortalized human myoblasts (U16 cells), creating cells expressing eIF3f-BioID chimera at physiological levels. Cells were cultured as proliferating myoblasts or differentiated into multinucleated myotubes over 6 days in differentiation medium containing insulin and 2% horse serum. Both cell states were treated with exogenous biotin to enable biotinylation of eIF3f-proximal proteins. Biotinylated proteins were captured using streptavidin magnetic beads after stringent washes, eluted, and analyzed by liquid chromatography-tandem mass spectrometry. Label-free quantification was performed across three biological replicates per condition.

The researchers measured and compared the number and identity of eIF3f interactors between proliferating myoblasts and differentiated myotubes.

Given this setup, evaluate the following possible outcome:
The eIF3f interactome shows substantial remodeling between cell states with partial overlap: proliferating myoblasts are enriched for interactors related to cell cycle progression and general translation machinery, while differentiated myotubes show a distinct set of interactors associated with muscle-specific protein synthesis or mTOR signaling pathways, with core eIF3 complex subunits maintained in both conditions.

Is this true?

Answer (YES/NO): NO